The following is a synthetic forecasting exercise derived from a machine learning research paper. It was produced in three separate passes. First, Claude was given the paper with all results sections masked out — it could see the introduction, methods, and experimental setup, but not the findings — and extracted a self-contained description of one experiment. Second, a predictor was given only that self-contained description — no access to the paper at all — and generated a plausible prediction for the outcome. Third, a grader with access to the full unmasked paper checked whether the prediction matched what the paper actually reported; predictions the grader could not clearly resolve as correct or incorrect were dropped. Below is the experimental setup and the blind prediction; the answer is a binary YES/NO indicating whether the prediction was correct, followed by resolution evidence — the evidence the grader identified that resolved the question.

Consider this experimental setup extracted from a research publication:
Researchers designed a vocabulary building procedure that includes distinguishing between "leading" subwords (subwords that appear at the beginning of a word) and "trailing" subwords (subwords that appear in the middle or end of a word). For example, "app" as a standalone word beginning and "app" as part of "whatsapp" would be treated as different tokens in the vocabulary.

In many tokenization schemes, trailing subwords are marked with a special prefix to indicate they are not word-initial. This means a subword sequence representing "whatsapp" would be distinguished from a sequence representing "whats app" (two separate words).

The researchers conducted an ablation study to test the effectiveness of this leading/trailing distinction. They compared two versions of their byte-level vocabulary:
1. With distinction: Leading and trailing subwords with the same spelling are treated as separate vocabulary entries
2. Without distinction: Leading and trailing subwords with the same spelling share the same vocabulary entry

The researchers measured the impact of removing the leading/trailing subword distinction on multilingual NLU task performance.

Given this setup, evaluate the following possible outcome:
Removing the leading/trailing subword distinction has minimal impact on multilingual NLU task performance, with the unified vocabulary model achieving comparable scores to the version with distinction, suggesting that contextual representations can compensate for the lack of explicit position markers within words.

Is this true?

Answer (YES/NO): NO